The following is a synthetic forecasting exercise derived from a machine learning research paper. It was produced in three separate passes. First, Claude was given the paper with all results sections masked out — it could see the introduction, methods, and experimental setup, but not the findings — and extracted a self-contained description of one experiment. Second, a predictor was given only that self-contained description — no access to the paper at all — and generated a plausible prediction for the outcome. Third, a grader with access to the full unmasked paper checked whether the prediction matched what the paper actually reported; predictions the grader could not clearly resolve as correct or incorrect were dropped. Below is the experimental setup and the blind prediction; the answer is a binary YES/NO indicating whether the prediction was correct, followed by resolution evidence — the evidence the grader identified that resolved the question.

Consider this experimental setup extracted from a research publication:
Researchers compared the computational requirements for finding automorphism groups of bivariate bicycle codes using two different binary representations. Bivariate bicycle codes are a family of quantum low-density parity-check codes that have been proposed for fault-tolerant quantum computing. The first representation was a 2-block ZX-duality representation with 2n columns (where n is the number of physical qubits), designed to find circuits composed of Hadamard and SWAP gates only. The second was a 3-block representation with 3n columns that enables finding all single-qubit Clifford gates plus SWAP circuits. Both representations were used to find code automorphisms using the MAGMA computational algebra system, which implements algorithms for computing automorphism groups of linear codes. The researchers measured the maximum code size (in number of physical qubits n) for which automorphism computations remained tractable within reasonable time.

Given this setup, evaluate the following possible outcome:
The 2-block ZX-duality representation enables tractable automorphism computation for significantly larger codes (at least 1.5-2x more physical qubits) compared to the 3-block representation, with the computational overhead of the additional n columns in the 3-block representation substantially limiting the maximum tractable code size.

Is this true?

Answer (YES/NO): YES